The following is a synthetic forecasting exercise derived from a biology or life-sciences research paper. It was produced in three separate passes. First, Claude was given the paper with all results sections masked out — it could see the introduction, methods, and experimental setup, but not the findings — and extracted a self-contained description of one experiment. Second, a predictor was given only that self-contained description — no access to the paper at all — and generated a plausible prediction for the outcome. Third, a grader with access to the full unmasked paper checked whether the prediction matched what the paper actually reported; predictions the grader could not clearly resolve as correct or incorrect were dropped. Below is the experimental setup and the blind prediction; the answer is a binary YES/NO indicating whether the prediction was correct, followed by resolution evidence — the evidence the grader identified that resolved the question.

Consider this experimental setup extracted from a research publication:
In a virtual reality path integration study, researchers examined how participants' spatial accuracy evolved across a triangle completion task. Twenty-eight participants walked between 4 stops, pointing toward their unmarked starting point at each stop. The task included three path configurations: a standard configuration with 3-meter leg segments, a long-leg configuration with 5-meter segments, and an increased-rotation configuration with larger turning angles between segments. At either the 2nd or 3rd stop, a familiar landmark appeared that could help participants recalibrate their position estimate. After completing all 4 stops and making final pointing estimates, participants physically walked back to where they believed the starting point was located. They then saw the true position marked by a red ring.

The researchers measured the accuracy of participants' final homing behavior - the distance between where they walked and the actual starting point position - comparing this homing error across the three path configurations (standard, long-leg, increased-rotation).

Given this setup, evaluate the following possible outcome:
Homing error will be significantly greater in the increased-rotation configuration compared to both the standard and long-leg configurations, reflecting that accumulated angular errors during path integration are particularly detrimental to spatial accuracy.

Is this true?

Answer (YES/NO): NO